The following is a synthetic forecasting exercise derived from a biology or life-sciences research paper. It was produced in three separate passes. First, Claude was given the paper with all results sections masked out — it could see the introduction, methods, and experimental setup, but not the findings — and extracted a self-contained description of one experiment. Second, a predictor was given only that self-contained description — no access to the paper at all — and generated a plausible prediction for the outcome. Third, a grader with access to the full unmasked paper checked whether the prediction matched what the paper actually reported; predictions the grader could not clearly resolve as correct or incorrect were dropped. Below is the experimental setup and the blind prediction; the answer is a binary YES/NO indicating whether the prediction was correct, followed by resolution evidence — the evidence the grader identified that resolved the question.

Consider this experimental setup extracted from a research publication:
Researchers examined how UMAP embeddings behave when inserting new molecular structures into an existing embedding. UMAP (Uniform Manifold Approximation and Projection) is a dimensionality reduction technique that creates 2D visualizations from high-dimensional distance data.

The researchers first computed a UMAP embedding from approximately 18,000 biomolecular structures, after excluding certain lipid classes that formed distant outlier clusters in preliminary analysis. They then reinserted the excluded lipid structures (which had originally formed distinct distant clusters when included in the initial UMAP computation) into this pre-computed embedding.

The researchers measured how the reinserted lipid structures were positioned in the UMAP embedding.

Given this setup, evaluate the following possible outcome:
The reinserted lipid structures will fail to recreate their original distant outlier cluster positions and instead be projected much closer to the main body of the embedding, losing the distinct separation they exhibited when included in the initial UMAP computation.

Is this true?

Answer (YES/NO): YES